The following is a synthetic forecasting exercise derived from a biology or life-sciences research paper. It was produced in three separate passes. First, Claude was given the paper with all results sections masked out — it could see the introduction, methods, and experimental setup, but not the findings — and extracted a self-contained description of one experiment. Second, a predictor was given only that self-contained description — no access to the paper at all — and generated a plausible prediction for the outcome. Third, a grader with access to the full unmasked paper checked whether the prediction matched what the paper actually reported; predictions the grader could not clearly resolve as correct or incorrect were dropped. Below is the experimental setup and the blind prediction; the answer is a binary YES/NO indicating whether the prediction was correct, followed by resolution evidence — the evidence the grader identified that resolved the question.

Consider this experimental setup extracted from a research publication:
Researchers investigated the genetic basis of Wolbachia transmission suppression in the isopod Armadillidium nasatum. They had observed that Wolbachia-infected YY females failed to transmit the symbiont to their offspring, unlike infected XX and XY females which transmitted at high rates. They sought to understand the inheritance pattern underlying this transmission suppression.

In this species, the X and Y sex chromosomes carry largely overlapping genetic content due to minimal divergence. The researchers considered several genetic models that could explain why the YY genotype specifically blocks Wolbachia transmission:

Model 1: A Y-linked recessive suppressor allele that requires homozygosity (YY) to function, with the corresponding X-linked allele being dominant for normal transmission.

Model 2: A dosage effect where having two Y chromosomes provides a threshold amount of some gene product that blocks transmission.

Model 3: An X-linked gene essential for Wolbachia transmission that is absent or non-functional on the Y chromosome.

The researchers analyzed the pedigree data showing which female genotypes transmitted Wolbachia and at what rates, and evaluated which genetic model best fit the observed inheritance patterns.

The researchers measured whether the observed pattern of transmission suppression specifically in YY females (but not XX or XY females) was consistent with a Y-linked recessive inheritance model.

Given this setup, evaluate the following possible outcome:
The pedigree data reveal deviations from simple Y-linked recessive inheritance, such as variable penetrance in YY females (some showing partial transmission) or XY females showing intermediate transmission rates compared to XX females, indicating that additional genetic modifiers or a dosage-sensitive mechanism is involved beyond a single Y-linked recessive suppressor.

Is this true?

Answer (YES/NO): NO